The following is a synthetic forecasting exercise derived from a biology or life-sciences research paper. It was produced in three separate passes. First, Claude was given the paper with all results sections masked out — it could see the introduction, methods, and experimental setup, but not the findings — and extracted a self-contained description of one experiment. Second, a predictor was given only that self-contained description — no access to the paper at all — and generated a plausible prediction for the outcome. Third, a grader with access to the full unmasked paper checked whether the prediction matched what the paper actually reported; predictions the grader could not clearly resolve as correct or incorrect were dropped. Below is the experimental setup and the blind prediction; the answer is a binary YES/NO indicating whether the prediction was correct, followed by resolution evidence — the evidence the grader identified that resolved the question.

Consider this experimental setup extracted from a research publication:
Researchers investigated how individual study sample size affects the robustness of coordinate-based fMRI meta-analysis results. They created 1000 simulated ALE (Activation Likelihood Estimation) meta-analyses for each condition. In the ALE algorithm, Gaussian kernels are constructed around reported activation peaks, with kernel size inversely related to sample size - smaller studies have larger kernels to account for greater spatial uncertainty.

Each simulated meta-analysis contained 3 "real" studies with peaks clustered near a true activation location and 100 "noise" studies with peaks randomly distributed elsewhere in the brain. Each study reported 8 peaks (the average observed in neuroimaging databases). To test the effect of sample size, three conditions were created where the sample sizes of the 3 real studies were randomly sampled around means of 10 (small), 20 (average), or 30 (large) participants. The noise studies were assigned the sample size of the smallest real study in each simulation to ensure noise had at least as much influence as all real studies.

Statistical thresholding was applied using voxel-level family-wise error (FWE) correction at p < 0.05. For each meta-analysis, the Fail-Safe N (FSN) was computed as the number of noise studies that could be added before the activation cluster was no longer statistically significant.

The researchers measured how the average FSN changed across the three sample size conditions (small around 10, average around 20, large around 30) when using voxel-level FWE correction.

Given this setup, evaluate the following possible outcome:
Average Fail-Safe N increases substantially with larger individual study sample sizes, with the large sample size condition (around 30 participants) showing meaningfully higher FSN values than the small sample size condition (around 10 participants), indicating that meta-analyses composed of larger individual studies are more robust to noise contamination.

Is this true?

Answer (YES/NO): YES